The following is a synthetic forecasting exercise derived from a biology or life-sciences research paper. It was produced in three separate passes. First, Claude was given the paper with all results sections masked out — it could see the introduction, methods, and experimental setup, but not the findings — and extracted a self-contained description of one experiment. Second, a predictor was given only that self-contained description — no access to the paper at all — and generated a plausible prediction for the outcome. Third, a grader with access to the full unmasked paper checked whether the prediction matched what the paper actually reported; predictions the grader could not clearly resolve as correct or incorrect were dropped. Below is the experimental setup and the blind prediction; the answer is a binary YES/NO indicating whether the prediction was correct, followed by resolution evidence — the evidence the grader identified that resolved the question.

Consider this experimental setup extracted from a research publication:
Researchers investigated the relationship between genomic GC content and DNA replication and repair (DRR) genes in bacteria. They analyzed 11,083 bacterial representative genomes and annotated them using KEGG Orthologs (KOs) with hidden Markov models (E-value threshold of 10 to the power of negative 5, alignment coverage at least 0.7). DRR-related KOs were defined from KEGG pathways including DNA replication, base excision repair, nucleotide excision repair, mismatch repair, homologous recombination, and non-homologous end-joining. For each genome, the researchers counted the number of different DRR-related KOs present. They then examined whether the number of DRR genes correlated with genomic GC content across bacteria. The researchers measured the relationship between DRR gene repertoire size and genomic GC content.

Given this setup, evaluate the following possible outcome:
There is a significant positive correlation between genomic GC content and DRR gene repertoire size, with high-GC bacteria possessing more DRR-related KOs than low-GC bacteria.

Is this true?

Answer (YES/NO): NO